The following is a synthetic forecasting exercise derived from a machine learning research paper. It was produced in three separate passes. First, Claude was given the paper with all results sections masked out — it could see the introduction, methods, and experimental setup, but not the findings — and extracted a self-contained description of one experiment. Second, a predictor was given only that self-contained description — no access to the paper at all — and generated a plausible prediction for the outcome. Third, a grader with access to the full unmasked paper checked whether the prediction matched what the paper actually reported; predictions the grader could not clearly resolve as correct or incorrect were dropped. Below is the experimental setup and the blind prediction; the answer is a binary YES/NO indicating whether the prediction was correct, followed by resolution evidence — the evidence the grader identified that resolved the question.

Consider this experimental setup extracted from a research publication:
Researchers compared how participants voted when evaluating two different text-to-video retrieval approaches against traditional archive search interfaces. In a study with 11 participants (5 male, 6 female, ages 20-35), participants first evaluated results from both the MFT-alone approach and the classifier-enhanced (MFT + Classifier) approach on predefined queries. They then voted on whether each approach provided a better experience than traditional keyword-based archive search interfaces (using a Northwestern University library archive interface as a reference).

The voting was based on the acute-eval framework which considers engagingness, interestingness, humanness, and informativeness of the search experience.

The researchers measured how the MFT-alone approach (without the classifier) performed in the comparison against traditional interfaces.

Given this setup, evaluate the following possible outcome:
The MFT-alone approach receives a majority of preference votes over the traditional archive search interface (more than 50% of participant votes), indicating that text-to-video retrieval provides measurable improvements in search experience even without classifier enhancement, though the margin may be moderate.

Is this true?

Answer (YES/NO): YES